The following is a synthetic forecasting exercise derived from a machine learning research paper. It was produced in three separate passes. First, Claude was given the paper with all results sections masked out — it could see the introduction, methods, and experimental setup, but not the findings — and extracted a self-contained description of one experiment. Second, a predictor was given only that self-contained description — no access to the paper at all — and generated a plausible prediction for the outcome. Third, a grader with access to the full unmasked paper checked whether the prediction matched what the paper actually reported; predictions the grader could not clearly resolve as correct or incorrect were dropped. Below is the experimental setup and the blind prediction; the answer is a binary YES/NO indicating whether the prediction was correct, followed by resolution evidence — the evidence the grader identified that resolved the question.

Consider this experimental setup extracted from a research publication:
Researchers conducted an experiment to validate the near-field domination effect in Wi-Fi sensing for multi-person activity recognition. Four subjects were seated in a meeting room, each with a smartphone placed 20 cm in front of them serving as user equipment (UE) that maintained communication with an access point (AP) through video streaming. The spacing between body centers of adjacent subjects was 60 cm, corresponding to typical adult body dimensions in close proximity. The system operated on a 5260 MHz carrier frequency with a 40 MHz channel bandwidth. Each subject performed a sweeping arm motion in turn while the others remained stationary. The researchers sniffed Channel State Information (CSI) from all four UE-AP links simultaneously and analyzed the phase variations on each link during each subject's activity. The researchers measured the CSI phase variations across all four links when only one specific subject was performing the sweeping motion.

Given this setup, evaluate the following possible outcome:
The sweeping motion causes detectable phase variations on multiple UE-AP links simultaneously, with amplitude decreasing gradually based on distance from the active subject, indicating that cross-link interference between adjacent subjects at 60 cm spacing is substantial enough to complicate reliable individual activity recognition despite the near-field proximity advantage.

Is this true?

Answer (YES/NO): NO